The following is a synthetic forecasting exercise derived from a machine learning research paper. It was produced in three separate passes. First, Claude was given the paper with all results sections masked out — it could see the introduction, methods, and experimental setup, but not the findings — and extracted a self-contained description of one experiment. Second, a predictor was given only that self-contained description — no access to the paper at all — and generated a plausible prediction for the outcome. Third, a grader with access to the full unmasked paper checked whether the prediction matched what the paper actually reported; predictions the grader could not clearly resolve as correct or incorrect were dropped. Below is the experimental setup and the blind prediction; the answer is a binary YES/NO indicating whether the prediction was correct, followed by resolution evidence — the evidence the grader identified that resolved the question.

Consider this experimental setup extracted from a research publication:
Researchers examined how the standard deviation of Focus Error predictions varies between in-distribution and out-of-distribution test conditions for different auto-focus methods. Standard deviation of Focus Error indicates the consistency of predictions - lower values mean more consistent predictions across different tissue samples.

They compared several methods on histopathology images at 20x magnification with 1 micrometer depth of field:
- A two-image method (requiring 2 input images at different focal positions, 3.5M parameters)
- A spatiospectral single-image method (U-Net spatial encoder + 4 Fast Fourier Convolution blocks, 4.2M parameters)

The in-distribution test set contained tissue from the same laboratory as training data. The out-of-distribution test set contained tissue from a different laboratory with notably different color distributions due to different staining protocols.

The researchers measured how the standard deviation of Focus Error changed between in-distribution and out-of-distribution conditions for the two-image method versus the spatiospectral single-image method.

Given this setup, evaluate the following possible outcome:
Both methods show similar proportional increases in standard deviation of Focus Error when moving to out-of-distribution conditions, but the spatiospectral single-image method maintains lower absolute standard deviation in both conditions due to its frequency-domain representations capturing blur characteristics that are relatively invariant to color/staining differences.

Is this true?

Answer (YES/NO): NO